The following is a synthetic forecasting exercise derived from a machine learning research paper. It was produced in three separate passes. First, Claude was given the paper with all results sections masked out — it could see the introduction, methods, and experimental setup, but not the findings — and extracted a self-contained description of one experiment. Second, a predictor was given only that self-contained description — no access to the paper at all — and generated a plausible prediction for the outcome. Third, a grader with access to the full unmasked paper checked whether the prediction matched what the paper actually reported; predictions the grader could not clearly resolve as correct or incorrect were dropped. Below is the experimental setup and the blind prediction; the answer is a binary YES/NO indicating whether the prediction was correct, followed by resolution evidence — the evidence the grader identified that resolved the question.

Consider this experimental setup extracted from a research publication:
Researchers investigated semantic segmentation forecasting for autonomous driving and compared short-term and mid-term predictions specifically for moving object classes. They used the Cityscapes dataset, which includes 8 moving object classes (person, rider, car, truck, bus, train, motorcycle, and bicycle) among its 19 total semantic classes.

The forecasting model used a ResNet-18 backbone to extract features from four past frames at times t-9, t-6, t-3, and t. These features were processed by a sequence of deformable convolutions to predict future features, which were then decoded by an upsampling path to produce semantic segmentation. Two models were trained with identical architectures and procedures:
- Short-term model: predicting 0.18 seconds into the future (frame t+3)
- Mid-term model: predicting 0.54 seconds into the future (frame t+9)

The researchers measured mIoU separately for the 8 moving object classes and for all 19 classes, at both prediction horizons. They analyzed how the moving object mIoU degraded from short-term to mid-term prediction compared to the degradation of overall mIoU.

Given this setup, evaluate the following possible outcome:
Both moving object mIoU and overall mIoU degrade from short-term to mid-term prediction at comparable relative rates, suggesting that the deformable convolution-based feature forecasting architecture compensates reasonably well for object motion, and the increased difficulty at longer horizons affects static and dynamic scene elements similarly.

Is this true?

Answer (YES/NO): NO